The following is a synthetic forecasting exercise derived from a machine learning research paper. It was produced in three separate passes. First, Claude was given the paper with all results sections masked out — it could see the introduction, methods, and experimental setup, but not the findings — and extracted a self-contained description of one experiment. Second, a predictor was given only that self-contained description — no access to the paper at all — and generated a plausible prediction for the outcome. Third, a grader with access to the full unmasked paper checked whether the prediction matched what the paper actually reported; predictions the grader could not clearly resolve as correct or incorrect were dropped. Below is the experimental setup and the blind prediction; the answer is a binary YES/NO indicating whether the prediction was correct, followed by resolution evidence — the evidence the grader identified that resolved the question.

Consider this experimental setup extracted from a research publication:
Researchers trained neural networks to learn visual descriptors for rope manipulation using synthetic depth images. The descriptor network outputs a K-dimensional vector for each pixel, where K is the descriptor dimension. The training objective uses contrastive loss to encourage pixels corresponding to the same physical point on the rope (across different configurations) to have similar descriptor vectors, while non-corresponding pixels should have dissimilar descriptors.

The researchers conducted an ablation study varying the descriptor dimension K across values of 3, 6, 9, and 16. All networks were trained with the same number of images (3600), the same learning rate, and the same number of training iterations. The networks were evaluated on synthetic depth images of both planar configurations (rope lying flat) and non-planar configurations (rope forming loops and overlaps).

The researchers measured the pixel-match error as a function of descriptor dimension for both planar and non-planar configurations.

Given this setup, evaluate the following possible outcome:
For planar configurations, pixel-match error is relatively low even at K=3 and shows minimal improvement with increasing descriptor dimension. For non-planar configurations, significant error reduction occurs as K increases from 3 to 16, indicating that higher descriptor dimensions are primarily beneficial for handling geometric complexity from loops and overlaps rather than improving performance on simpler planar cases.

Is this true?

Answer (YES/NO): NO